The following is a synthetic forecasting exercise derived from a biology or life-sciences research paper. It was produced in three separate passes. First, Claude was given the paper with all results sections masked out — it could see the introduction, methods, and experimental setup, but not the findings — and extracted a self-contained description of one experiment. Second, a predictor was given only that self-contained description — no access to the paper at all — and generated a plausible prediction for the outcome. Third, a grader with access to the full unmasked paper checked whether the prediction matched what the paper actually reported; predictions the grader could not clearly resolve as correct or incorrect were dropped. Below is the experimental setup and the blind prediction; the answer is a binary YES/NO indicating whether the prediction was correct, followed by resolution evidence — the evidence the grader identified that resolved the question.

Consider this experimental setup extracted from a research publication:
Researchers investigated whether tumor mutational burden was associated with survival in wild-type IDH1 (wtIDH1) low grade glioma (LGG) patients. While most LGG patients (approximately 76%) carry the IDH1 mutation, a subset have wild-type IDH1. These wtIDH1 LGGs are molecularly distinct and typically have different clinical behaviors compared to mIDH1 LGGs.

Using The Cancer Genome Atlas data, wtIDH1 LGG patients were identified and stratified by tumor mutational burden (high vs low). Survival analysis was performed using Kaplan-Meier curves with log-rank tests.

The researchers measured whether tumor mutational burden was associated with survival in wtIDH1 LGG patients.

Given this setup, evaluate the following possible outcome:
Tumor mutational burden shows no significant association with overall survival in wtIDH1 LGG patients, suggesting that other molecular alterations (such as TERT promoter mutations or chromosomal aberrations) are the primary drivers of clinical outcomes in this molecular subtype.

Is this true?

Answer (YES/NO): YES